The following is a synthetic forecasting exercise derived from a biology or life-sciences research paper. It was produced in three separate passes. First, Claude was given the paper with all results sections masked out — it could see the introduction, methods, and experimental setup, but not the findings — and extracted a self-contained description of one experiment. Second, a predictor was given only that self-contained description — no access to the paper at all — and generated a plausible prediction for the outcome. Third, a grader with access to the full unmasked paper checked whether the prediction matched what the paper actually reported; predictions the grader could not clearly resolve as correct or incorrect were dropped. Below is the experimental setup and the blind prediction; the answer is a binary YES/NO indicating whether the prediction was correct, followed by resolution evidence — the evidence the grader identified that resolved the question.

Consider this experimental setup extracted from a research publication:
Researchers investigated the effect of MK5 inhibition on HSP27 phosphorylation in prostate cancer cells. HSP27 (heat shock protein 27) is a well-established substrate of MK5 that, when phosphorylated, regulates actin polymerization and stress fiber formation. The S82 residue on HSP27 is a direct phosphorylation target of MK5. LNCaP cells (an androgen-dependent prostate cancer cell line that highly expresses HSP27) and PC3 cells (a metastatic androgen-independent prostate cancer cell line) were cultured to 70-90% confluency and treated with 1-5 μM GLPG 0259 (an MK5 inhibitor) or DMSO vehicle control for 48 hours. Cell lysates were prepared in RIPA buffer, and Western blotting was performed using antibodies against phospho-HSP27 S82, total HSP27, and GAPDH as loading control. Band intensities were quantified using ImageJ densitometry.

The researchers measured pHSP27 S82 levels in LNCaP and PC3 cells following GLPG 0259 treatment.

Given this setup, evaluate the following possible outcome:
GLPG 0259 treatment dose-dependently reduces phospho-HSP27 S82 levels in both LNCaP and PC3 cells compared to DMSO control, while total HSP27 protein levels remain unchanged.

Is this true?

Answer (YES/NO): NO